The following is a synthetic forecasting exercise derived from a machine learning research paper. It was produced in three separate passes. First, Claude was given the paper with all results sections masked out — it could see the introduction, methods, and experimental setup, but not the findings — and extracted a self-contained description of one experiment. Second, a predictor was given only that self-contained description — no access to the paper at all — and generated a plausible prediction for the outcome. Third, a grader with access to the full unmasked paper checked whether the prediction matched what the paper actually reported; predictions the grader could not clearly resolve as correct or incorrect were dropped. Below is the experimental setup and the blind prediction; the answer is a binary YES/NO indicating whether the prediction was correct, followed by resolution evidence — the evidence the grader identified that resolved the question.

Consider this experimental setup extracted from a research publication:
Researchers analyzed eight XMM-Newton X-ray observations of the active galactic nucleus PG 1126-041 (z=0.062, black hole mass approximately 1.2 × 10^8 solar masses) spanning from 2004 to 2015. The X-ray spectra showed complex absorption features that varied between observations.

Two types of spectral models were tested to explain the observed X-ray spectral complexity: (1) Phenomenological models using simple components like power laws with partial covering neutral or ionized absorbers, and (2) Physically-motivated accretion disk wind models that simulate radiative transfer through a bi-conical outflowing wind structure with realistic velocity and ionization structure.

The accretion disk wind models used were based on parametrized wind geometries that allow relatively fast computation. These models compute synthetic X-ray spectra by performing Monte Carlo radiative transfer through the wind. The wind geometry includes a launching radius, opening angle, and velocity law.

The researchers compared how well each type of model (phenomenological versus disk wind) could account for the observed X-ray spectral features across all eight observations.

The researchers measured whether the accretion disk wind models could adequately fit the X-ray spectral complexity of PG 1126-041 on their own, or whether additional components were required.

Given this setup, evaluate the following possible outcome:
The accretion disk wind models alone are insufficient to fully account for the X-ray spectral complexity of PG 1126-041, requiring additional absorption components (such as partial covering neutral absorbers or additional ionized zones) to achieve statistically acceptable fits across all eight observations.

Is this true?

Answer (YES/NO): YES